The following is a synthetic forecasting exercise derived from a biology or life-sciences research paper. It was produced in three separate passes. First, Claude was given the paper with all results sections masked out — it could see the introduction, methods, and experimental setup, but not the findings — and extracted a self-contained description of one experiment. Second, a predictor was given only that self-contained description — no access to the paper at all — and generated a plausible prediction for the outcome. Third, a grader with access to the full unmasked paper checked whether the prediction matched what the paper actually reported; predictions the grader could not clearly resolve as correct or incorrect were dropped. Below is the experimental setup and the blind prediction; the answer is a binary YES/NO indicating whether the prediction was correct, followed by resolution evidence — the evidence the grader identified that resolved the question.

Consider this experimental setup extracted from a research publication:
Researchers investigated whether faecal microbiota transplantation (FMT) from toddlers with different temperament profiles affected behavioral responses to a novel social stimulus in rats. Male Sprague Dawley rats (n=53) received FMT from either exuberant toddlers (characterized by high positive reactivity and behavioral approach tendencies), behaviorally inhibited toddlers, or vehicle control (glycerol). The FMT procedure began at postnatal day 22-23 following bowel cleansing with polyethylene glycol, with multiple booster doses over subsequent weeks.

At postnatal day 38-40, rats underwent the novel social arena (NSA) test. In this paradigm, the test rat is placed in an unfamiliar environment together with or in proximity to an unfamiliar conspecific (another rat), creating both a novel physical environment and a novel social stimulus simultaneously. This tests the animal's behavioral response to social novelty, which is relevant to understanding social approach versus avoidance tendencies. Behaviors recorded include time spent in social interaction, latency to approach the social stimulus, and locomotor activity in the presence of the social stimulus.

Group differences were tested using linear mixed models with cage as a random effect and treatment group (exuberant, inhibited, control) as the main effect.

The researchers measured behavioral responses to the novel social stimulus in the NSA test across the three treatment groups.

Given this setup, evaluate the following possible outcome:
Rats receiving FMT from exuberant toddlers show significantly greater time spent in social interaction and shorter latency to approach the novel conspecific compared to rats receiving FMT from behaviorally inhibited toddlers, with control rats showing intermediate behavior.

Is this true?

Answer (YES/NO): NO